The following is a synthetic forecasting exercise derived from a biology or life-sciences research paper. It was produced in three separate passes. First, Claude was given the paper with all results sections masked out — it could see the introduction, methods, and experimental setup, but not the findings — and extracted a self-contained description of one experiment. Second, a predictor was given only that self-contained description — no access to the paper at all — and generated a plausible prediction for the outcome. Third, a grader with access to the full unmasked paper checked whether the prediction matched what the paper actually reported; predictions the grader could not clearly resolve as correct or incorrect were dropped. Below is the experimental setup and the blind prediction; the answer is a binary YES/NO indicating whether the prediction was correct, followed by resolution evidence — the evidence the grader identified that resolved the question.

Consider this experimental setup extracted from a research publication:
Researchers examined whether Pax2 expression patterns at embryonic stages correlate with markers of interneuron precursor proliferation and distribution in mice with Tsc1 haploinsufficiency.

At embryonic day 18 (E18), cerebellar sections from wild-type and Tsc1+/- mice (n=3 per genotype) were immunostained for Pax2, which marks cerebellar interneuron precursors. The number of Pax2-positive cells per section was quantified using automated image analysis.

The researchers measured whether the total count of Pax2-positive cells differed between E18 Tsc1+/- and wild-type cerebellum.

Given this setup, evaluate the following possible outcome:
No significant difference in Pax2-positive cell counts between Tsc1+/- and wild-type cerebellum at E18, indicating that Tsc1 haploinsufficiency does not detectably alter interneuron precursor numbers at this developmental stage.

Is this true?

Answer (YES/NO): YES